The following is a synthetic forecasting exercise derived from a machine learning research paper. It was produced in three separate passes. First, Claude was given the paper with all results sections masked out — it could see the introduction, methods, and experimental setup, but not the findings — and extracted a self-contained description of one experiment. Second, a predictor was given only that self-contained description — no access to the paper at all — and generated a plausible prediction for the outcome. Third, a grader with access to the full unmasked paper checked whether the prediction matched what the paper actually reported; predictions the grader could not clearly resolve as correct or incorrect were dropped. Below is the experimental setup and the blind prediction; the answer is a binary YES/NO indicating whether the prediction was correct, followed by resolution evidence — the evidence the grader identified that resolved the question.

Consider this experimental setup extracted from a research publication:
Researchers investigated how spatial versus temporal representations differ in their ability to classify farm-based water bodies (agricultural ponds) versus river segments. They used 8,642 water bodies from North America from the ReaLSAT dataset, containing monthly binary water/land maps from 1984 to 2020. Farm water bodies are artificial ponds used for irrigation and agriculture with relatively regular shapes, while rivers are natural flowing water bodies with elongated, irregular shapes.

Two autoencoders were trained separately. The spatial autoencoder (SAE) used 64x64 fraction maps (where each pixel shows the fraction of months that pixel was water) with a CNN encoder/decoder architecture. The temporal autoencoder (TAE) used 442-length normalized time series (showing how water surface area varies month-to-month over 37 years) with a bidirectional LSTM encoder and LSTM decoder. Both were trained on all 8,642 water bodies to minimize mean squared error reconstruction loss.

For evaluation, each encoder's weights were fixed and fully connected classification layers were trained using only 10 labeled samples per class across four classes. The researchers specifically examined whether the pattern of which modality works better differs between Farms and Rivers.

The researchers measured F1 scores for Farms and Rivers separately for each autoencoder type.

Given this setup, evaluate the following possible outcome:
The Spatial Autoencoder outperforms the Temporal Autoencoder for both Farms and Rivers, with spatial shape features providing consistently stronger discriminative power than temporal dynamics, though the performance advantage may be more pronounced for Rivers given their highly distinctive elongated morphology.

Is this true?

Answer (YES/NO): NO